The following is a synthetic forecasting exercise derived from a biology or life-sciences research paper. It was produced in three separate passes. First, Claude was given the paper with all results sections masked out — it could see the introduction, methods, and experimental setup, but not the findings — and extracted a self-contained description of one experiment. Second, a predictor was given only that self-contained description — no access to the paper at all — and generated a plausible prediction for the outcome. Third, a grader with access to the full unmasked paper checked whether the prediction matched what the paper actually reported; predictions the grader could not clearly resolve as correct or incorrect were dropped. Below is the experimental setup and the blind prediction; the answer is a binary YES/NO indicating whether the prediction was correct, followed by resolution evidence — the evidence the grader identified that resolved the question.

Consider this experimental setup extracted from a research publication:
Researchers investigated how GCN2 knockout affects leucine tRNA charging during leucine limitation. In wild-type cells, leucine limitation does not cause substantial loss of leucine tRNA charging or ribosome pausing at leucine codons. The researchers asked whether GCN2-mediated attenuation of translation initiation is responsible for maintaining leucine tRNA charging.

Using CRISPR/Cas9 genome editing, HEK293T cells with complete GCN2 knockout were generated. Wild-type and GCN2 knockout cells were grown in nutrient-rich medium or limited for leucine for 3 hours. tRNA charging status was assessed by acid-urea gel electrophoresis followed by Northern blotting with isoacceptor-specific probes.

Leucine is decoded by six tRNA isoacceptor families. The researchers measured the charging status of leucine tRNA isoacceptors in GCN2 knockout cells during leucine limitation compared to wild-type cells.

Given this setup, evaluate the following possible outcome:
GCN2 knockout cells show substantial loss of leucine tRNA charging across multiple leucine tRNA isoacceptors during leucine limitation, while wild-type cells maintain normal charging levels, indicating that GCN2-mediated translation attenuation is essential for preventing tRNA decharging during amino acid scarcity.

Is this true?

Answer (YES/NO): NO